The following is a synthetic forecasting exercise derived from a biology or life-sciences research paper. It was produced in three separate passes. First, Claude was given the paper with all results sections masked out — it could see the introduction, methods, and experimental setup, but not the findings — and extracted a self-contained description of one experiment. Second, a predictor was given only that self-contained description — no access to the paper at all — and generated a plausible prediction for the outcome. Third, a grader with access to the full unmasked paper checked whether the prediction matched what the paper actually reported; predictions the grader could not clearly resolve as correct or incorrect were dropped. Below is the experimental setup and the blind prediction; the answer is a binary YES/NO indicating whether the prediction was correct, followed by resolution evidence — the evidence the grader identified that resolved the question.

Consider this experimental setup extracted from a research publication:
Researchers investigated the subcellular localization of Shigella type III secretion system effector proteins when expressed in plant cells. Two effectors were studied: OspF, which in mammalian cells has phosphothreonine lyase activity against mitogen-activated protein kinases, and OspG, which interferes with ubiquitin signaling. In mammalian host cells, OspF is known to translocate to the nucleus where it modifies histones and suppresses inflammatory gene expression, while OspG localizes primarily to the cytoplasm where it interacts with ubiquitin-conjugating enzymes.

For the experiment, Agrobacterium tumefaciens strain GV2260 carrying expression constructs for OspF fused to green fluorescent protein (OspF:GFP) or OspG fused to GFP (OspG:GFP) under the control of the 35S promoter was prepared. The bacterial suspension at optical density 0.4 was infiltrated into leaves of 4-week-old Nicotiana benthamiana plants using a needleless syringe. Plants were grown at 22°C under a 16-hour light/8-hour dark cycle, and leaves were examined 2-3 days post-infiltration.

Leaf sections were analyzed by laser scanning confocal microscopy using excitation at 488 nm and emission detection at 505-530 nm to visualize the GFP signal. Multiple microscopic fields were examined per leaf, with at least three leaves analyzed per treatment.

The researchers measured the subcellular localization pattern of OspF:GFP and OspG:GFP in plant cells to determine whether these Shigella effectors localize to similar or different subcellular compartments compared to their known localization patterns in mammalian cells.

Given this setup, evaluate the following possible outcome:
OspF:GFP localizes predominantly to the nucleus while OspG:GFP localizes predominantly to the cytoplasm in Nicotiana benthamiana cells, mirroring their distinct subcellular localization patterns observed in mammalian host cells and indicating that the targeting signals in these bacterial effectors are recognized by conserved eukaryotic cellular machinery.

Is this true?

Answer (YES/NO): NO